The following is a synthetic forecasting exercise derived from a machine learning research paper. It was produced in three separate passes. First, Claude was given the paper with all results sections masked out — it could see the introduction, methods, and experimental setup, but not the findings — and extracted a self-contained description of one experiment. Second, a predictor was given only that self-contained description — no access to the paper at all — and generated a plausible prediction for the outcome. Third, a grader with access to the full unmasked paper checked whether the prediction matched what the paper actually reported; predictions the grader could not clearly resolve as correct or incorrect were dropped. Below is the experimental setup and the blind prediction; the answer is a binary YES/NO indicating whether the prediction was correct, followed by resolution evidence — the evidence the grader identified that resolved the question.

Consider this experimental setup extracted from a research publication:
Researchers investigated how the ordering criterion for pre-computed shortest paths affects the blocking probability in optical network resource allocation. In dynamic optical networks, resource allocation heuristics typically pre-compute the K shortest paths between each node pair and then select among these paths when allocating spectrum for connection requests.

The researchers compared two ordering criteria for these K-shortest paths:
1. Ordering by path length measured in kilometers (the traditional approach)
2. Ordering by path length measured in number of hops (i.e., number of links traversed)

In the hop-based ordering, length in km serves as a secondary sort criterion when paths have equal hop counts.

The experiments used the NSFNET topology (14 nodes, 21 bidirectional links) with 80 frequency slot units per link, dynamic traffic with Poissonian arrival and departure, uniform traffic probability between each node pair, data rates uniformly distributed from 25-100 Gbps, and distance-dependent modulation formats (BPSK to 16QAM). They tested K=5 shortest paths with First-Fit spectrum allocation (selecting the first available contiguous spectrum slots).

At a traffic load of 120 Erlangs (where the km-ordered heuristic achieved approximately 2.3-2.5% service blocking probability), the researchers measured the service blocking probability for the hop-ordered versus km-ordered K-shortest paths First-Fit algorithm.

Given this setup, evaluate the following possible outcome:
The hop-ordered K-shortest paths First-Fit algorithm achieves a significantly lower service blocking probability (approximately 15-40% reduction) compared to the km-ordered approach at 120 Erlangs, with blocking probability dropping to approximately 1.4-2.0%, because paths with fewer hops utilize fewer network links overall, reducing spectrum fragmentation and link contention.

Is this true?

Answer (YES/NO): NO